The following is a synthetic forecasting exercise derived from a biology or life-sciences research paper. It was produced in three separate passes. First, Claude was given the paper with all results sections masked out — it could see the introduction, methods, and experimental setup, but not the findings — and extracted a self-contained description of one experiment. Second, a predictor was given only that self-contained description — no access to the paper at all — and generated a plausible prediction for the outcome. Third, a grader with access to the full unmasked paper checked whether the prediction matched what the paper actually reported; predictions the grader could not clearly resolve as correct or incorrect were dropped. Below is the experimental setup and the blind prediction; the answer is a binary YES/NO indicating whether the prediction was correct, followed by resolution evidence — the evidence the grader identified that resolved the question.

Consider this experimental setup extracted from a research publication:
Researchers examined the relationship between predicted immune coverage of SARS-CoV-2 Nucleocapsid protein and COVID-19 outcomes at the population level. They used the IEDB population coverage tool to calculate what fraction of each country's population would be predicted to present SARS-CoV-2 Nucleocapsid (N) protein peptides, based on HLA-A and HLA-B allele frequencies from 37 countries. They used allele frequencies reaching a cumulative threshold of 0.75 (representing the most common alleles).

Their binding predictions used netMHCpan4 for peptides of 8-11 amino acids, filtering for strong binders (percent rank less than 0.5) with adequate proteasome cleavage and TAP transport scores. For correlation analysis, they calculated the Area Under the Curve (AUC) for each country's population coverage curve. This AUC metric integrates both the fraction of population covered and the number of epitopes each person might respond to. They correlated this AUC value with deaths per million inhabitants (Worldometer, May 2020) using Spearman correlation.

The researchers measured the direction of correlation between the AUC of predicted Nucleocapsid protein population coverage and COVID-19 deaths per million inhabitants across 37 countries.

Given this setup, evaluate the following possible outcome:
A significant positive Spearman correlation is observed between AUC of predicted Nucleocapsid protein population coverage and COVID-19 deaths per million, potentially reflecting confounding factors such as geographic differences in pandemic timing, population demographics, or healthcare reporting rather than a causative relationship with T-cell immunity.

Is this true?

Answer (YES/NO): YES